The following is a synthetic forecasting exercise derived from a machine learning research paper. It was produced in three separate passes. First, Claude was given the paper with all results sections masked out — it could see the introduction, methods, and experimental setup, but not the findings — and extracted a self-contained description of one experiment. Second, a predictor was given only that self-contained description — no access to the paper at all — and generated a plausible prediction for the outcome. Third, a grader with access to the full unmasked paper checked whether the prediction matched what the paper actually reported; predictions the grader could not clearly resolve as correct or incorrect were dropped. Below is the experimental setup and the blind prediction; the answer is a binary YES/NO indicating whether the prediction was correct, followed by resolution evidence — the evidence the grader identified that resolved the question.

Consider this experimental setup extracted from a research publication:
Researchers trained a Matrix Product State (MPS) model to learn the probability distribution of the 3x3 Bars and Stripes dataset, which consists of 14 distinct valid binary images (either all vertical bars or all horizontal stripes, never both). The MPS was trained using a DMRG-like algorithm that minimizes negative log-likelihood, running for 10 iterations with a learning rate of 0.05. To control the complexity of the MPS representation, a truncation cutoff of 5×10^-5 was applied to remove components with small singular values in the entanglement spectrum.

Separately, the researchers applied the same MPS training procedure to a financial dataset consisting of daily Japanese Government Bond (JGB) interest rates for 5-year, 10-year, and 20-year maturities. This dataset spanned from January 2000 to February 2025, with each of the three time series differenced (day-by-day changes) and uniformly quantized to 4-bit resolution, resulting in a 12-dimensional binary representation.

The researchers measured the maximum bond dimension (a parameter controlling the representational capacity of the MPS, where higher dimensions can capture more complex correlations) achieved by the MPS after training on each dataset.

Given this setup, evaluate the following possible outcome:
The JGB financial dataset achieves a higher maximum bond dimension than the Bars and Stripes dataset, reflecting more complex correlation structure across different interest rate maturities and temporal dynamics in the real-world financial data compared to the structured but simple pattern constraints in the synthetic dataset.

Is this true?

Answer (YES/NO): YES